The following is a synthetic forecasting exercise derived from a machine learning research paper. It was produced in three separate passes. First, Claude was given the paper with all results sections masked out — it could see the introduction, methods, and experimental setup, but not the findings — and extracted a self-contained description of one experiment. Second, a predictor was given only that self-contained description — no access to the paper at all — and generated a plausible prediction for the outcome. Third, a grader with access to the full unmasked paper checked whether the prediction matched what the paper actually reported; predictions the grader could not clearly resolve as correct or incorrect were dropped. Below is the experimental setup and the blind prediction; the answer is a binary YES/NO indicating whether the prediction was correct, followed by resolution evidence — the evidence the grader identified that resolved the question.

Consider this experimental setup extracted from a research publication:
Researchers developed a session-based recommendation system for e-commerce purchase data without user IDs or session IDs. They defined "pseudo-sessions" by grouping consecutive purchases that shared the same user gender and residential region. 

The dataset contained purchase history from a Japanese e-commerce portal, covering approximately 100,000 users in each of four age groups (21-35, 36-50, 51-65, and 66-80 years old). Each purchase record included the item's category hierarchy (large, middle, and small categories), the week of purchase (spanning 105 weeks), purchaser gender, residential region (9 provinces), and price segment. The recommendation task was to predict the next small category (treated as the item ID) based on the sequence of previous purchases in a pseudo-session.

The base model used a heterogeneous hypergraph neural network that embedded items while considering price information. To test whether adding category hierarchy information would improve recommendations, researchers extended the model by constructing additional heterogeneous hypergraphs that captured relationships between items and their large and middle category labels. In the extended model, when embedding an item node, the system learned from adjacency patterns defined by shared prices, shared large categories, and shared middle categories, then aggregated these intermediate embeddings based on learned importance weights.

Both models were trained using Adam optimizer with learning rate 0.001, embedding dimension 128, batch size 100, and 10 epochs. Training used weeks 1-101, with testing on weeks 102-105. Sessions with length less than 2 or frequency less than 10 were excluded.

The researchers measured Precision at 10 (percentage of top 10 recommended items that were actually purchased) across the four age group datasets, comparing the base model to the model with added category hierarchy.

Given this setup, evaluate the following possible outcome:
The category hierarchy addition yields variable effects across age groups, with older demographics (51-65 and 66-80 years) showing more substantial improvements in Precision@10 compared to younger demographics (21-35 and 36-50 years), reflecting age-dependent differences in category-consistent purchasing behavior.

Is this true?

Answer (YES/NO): NO